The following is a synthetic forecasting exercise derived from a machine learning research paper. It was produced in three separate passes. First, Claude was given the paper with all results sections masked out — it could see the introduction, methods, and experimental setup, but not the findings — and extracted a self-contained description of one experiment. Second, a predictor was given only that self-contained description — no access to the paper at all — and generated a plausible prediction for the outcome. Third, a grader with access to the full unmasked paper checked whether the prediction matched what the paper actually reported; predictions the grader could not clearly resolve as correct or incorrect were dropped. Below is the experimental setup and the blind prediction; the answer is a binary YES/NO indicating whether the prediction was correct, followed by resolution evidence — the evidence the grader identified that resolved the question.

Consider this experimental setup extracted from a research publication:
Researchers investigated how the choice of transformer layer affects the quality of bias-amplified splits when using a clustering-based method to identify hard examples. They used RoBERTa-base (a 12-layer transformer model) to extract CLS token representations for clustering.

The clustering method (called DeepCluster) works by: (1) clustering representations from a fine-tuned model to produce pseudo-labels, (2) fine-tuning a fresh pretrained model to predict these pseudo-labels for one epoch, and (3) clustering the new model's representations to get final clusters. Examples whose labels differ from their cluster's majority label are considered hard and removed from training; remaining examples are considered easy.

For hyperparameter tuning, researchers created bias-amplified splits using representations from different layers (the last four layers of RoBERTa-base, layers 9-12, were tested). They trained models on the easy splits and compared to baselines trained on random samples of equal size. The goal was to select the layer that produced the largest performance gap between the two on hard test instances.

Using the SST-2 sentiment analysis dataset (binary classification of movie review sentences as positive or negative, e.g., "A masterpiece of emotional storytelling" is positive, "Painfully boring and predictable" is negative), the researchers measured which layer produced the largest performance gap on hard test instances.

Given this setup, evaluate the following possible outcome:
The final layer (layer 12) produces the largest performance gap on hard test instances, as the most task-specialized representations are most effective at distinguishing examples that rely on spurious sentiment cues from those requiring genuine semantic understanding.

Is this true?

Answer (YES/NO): NO